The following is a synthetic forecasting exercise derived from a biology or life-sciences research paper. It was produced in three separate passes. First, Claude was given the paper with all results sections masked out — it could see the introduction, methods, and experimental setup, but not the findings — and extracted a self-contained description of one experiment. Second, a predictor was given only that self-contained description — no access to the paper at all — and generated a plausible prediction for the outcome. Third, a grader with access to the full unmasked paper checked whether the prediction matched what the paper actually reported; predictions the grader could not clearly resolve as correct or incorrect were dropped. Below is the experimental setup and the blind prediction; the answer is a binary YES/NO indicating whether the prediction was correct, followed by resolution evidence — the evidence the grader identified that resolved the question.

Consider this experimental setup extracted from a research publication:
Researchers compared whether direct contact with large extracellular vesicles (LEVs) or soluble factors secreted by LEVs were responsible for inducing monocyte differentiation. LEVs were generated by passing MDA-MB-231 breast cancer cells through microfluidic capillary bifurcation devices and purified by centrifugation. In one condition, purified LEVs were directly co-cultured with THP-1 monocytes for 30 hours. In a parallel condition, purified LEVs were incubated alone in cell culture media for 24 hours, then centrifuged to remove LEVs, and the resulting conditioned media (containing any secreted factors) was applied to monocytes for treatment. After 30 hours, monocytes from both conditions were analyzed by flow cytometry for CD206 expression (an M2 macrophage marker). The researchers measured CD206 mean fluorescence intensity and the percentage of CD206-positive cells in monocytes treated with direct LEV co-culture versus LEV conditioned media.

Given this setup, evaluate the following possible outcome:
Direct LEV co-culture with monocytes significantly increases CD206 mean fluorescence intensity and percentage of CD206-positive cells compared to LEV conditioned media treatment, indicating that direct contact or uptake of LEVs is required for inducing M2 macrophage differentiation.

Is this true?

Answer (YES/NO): YES